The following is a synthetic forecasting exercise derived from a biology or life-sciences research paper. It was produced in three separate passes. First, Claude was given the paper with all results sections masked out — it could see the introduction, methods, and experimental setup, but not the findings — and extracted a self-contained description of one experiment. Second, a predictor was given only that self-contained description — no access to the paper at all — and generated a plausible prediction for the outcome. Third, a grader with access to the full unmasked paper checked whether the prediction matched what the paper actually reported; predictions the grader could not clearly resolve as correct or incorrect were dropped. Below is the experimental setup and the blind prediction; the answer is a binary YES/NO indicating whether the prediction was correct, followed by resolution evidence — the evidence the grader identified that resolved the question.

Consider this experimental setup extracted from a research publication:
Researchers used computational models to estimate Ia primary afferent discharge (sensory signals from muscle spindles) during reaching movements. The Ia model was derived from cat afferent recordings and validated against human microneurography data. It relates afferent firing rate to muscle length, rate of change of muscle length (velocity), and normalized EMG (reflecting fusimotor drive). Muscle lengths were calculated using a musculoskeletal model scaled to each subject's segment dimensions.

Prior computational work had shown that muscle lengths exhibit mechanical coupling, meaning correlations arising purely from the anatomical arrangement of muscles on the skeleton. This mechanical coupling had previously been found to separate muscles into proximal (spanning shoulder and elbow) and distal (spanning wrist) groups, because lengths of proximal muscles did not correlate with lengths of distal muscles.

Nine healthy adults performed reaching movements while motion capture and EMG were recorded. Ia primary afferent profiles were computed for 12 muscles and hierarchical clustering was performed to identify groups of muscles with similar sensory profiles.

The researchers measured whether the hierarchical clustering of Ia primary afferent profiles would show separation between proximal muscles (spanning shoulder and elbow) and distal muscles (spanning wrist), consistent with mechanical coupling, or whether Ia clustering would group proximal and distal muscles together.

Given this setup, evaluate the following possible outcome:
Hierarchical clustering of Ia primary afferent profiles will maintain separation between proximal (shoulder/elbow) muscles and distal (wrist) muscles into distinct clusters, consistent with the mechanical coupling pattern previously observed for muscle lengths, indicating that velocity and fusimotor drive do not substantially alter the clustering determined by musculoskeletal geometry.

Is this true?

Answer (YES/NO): YES